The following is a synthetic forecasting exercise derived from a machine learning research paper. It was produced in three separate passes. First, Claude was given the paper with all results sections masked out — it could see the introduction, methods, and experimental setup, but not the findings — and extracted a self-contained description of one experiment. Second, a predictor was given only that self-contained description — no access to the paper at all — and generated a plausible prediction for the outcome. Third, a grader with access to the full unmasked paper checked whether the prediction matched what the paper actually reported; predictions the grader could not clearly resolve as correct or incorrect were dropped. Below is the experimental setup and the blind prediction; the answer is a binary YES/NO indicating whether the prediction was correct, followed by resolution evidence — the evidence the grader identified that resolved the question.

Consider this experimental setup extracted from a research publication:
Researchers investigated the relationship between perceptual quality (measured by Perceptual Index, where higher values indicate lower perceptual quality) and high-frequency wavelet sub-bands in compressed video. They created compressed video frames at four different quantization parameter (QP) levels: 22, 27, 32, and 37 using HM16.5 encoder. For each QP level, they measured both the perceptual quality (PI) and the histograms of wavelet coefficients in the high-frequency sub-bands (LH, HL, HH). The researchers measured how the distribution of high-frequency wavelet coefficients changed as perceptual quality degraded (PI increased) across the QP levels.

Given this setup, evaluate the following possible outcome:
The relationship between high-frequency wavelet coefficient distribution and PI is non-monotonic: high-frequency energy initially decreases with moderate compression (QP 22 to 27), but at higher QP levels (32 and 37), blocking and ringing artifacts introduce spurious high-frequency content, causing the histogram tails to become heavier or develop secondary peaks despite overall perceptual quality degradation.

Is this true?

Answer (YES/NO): NO